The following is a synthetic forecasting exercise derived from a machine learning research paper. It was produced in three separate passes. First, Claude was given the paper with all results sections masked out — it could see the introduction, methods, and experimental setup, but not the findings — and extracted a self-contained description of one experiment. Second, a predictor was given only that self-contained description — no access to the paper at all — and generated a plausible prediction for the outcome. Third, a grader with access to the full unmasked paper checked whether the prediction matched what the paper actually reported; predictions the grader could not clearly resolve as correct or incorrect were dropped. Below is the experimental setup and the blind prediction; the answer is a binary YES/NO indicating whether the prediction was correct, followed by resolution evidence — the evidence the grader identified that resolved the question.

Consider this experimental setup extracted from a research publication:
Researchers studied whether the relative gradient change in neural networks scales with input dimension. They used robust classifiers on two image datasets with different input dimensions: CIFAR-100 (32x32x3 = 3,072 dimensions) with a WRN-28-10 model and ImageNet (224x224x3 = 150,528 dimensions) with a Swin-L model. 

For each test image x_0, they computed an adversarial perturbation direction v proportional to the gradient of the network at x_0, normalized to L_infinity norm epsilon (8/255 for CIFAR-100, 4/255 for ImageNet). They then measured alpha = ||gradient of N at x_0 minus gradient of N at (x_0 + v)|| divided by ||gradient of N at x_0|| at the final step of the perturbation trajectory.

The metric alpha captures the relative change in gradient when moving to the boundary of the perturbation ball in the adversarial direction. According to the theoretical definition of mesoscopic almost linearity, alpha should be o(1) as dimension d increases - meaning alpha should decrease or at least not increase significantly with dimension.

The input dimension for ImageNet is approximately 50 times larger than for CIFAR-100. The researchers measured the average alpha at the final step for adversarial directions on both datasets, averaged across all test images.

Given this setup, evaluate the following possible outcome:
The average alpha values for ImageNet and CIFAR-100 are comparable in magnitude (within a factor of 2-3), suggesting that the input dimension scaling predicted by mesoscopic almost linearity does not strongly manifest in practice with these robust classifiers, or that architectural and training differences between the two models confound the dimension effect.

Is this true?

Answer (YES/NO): YES